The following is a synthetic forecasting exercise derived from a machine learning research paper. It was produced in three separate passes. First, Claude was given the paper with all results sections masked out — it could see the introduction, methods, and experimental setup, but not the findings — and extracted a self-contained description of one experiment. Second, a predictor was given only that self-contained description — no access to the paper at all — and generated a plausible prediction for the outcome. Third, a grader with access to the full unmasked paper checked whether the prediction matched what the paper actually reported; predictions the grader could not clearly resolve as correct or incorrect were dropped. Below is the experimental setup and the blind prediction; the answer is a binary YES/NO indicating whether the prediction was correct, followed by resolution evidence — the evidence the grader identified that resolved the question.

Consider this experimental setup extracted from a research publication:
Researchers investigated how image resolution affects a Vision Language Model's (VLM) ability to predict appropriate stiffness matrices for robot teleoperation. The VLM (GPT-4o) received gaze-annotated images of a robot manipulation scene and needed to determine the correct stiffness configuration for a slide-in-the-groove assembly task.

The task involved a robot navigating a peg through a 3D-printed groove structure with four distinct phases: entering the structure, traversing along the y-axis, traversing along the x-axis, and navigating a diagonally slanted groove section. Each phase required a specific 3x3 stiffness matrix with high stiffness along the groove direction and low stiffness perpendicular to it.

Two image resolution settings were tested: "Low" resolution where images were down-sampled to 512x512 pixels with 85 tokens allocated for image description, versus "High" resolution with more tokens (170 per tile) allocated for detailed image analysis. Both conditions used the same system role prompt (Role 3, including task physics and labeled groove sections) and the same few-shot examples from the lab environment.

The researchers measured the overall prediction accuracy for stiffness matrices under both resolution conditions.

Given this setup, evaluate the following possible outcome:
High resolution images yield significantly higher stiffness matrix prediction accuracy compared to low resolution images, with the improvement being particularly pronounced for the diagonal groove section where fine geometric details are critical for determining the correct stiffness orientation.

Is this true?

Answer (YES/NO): NO